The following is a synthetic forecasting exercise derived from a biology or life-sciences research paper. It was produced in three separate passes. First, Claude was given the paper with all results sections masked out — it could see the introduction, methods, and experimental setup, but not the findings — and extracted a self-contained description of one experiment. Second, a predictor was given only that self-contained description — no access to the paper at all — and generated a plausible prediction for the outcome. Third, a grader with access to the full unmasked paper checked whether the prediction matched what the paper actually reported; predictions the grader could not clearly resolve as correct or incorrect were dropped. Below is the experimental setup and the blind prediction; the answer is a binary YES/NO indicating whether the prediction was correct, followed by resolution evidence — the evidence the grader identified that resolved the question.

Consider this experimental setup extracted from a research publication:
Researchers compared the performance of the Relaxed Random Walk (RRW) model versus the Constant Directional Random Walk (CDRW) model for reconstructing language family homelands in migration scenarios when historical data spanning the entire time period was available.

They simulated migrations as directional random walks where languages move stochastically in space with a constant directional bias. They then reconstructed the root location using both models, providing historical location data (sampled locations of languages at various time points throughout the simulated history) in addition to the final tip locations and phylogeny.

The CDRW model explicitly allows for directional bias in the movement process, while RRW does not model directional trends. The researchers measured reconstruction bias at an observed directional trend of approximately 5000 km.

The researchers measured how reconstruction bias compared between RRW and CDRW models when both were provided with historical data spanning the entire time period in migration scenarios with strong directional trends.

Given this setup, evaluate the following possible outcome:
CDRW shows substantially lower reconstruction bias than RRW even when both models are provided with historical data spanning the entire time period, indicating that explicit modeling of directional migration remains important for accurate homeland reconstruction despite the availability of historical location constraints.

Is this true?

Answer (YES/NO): YES